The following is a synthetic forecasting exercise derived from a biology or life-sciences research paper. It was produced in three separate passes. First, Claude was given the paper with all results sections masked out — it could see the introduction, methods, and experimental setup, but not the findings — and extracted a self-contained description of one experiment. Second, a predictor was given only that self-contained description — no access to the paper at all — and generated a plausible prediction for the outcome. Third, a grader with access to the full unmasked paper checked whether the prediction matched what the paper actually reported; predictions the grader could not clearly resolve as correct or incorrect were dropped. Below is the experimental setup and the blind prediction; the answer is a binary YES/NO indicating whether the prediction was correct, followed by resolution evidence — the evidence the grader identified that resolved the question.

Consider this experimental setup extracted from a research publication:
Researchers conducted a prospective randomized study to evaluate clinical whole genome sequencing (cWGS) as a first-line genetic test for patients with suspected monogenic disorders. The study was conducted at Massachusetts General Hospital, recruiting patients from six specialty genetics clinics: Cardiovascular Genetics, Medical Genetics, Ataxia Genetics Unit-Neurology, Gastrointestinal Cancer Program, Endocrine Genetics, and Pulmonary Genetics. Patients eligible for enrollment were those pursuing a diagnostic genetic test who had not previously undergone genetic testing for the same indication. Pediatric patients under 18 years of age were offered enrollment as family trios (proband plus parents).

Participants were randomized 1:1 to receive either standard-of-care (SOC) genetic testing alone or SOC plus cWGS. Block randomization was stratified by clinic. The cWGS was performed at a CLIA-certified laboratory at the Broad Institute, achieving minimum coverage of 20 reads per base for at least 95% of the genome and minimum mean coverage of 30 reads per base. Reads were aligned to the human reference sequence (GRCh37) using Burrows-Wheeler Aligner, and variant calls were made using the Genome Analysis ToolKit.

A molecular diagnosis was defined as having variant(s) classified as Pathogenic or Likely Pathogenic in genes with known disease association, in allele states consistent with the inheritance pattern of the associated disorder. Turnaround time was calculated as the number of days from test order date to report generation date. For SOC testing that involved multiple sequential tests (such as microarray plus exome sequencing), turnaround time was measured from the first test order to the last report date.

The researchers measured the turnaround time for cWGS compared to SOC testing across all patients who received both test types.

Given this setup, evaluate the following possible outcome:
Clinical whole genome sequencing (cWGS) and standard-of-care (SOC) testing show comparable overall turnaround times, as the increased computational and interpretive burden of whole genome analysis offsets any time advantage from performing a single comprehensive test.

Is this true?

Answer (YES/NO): NO